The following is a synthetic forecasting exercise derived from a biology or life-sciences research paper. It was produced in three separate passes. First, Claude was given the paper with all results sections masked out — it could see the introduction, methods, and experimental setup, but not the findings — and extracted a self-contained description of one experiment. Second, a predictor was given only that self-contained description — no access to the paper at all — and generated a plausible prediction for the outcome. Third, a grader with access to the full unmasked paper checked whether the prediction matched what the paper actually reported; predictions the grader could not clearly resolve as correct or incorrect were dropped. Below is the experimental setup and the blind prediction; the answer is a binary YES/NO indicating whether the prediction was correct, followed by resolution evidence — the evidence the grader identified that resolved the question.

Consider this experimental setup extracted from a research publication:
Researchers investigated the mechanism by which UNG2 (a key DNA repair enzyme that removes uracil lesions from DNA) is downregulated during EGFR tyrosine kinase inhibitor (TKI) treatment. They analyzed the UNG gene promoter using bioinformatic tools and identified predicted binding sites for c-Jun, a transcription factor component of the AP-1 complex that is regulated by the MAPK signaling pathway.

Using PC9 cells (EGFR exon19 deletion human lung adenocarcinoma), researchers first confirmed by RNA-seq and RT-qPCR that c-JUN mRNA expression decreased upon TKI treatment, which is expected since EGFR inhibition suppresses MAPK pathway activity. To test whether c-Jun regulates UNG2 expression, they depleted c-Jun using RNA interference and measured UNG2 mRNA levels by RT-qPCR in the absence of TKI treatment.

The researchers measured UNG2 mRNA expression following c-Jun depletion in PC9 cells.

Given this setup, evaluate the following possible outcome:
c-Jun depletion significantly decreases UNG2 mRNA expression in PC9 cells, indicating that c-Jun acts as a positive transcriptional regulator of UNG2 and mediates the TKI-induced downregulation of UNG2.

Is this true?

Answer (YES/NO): YES